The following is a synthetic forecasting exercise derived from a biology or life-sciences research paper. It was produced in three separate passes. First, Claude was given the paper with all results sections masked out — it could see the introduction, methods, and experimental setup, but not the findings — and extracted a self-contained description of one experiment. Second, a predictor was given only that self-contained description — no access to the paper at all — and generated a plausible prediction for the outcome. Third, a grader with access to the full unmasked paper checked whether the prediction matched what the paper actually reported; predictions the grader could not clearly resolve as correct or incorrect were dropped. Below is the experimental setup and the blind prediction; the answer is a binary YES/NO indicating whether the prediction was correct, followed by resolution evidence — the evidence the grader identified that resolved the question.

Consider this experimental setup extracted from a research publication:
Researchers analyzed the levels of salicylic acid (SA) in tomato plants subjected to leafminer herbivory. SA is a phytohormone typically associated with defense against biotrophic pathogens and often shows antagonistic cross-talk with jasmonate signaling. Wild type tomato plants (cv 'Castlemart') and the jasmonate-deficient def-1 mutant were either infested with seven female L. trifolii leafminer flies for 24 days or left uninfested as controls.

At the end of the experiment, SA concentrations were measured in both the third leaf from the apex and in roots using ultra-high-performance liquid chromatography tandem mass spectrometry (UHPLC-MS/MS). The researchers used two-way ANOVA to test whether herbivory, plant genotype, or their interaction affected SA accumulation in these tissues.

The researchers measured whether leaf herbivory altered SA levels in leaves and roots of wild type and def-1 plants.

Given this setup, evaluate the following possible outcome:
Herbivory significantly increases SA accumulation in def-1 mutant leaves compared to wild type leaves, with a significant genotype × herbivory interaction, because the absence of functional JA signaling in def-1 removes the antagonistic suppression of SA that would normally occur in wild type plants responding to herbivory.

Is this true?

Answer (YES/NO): NO